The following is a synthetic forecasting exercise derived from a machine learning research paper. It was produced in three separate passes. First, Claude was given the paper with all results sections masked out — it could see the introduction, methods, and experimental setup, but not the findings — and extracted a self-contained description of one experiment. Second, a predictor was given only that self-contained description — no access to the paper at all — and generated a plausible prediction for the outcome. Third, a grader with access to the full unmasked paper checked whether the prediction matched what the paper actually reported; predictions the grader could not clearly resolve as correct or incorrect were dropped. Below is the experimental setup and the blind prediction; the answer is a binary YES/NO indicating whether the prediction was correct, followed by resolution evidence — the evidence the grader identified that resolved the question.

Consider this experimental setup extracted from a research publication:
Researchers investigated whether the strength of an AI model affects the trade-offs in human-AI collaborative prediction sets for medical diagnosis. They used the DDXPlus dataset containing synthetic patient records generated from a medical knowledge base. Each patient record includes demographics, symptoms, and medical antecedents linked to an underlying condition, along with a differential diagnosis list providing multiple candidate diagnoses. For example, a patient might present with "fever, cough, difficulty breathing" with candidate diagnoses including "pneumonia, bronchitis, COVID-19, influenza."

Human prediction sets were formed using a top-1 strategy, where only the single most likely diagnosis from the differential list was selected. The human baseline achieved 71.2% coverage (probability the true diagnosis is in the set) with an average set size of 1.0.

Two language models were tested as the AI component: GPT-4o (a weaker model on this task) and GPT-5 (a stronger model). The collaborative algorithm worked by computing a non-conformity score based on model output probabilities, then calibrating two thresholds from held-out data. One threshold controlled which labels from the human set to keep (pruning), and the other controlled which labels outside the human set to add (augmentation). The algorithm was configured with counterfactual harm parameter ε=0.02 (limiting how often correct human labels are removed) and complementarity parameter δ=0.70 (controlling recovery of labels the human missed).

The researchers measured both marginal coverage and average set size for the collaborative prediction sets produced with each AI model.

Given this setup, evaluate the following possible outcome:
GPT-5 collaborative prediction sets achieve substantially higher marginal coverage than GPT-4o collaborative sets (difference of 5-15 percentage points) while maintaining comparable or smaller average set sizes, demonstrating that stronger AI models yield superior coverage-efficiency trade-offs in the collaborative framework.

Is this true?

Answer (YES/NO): NO